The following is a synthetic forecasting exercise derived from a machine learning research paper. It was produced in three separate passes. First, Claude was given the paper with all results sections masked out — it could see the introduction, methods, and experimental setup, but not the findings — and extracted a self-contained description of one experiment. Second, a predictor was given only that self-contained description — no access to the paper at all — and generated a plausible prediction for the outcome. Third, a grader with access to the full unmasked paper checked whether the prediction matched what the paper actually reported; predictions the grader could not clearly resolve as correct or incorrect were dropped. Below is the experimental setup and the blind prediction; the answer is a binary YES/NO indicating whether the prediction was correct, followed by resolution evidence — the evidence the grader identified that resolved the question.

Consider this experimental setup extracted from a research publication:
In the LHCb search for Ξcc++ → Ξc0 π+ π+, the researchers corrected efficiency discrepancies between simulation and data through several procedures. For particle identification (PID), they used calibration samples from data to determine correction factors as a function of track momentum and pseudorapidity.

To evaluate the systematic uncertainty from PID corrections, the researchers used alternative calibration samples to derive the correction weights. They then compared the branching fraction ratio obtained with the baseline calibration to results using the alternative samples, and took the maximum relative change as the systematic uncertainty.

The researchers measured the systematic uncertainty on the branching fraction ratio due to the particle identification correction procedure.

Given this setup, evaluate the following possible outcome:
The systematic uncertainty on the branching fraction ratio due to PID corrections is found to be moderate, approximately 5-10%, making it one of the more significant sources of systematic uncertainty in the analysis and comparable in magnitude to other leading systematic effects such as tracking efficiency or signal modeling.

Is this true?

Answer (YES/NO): NO